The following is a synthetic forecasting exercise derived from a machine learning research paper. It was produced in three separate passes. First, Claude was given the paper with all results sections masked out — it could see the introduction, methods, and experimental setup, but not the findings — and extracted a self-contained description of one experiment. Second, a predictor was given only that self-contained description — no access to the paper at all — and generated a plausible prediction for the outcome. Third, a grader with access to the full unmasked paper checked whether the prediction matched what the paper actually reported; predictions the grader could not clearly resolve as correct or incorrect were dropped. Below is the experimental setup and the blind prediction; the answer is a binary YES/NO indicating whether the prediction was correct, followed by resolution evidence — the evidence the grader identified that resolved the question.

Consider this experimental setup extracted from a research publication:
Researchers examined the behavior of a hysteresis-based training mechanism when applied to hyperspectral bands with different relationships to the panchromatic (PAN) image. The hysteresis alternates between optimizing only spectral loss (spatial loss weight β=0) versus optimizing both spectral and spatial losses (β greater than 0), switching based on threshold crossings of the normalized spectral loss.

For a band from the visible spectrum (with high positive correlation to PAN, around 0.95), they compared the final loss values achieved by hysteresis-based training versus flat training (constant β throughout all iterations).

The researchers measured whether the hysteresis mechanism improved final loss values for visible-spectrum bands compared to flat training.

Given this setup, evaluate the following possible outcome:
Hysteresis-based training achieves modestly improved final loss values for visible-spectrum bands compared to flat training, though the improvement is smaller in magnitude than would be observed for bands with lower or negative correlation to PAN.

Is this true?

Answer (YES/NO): NO